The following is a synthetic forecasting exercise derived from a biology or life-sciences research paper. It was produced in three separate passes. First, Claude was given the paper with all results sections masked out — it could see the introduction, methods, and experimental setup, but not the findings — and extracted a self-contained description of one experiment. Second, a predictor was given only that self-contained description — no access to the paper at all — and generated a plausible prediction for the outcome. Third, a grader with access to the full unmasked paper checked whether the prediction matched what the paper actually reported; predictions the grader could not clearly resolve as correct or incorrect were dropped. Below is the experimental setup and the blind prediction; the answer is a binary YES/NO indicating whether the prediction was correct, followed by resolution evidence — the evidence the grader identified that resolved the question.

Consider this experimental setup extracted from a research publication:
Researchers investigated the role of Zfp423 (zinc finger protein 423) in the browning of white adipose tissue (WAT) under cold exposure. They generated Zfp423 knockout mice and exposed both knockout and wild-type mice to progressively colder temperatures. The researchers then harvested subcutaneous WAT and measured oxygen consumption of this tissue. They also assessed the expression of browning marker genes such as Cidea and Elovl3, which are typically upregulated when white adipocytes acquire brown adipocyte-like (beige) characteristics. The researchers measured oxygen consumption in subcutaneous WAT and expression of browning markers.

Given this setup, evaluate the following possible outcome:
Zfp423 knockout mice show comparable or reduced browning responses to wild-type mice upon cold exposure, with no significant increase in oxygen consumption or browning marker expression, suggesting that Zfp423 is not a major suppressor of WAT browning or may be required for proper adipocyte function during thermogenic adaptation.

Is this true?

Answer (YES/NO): YES